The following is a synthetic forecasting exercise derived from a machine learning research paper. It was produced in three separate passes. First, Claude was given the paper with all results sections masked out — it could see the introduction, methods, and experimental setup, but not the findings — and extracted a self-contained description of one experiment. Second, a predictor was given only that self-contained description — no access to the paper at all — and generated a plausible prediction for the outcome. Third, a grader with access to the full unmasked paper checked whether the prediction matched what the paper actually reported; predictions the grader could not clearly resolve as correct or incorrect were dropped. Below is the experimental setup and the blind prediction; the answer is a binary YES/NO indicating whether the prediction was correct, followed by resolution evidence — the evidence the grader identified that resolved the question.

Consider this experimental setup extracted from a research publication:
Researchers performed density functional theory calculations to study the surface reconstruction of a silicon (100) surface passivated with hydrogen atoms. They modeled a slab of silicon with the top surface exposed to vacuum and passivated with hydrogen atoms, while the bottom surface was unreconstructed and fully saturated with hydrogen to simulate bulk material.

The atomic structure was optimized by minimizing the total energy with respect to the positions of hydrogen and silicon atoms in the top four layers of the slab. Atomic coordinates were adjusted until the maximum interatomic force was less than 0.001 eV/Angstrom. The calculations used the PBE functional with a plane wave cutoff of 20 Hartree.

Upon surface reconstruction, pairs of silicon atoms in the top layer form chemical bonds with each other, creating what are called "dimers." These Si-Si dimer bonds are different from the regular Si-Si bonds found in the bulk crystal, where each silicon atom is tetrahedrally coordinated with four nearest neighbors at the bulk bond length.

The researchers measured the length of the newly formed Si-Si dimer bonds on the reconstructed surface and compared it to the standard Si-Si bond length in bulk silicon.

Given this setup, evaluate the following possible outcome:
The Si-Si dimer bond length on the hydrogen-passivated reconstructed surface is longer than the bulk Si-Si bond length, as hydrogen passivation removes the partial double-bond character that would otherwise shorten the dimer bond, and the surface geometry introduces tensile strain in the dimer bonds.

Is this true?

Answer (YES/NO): YES